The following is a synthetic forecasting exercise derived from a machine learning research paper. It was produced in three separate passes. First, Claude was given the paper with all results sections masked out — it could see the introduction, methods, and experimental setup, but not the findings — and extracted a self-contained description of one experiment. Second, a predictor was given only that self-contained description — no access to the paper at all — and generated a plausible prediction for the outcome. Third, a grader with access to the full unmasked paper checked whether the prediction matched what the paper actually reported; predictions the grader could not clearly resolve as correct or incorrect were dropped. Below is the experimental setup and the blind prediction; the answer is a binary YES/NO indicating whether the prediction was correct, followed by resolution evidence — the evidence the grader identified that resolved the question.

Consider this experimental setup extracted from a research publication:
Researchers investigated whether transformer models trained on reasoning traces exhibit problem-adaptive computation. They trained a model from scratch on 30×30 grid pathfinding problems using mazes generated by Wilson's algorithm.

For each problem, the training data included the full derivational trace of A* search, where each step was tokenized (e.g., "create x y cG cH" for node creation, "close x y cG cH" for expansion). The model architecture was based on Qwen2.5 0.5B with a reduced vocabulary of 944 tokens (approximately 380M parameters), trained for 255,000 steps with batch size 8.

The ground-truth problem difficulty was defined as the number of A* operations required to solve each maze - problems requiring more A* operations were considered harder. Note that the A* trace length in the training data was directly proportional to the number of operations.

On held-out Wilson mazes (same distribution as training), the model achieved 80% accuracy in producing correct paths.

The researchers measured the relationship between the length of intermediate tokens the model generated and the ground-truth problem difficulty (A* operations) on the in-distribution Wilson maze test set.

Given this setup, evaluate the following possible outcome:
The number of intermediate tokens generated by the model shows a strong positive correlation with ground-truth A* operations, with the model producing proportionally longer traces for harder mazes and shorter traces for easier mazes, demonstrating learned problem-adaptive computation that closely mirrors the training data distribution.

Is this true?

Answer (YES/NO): NO